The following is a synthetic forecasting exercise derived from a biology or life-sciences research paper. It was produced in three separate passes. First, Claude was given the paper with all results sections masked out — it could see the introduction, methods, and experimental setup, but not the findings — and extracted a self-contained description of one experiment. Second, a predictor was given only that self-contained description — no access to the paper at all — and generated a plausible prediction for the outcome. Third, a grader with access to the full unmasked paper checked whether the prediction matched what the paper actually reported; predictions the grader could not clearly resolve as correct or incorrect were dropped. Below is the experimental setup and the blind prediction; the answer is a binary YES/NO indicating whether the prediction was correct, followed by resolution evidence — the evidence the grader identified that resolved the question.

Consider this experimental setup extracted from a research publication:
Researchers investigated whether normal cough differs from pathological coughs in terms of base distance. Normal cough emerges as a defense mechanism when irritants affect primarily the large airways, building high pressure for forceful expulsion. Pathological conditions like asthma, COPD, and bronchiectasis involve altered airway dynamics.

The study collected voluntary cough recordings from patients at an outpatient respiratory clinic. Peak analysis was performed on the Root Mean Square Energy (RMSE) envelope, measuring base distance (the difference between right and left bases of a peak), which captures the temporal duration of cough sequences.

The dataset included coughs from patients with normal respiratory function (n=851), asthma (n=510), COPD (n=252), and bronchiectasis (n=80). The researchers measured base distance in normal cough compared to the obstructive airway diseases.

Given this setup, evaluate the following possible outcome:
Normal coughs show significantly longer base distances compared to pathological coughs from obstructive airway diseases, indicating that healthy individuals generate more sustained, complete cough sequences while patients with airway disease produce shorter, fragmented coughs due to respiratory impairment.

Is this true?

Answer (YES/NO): NO